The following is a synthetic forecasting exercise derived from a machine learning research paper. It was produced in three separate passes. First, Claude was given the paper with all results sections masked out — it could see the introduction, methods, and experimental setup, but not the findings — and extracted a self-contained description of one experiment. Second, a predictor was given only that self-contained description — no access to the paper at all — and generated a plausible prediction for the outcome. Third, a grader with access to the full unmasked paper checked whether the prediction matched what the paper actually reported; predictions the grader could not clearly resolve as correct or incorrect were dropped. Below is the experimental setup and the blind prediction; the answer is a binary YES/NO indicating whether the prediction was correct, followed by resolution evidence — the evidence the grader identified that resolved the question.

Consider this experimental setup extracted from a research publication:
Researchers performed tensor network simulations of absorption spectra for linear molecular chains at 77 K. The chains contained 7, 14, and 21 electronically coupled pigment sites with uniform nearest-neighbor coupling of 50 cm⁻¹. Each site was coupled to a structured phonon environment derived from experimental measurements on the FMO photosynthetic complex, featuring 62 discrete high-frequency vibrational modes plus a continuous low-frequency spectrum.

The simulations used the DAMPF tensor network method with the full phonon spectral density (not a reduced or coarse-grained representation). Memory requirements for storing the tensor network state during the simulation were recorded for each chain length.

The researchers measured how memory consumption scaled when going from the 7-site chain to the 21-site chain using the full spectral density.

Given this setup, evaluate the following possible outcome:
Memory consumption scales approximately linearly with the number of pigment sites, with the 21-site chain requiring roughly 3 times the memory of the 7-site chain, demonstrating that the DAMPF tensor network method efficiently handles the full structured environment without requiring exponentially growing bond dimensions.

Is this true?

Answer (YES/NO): NO